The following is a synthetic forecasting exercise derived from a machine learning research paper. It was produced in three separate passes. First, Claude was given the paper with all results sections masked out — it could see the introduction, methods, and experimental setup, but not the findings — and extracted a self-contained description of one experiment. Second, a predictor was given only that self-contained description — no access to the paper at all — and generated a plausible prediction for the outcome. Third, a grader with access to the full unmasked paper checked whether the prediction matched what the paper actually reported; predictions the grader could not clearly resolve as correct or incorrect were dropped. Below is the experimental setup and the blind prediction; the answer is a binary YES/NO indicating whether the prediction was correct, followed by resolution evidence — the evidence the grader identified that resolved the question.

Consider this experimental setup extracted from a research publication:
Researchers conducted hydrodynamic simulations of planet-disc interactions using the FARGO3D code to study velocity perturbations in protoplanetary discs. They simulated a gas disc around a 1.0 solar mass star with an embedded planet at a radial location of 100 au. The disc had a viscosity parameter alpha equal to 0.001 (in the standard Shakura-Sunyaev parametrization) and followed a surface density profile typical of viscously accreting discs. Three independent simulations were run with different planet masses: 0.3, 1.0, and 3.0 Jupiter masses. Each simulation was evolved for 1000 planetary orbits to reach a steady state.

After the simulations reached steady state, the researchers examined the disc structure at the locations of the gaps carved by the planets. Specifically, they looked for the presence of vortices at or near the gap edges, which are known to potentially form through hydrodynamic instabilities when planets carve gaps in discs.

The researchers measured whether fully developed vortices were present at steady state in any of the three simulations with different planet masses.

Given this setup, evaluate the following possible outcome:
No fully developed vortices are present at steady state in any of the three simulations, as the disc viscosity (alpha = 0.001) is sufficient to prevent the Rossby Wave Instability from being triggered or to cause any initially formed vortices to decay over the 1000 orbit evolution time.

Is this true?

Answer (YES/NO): YES